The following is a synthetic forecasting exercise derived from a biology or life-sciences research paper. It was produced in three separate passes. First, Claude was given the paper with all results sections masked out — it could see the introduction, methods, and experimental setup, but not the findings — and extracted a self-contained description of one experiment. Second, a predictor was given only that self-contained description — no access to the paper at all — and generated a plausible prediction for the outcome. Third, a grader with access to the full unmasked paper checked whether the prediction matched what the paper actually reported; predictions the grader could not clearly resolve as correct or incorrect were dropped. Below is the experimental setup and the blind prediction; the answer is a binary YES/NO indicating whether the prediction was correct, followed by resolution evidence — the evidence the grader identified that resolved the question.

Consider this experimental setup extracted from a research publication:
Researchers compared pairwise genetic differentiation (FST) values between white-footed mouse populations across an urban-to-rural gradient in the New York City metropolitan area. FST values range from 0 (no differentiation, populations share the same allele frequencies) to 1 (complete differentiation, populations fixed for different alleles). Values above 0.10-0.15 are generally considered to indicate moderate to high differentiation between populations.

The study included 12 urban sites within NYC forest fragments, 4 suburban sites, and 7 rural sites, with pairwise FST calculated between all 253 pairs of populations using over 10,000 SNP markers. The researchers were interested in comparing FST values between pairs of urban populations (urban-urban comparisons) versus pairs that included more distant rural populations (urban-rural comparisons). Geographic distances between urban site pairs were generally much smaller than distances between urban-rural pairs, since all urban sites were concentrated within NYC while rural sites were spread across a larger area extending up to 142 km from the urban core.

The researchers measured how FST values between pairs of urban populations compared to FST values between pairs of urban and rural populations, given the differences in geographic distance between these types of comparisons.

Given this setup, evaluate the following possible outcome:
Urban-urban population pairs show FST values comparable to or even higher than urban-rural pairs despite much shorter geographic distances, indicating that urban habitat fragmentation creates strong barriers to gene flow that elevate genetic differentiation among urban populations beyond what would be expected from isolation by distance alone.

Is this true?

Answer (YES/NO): YES